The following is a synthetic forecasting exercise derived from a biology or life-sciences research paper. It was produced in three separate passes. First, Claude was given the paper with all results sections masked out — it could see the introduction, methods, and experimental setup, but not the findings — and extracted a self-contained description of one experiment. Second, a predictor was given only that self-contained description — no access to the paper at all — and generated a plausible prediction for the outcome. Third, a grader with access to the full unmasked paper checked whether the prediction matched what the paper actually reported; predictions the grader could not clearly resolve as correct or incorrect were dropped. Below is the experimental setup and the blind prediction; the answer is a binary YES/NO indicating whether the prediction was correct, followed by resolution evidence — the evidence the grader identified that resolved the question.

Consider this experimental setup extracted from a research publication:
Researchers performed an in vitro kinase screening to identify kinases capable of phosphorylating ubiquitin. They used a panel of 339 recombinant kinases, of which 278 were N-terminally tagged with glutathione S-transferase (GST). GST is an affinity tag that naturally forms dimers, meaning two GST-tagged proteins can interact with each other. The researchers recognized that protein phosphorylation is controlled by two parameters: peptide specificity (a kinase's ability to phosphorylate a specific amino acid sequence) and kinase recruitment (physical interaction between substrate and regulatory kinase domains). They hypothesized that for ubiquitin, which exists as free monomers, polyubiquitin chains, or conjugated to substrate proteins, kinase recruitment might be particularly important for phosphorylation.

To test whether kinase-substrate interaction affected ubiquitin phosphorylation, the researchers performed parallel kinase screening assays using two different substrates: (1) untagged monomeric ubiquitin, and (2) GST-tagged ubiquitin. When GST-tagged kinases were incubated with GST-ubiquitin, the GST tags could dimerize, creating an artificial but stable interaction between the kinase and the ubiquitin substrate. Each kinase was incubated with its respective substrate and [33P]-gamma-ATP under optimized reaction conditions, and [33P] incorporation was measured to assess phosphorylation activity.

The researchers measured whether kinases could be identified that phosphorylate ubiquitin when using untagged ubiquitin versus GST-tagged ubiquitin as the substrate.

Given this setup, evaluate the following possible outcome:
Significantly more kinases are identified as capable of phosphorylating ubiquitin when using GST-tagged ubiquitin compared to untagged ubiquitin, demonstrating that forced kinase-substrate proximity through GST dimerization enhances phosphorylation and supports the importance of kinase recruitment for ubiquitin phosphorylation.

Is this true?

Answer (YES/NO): YES